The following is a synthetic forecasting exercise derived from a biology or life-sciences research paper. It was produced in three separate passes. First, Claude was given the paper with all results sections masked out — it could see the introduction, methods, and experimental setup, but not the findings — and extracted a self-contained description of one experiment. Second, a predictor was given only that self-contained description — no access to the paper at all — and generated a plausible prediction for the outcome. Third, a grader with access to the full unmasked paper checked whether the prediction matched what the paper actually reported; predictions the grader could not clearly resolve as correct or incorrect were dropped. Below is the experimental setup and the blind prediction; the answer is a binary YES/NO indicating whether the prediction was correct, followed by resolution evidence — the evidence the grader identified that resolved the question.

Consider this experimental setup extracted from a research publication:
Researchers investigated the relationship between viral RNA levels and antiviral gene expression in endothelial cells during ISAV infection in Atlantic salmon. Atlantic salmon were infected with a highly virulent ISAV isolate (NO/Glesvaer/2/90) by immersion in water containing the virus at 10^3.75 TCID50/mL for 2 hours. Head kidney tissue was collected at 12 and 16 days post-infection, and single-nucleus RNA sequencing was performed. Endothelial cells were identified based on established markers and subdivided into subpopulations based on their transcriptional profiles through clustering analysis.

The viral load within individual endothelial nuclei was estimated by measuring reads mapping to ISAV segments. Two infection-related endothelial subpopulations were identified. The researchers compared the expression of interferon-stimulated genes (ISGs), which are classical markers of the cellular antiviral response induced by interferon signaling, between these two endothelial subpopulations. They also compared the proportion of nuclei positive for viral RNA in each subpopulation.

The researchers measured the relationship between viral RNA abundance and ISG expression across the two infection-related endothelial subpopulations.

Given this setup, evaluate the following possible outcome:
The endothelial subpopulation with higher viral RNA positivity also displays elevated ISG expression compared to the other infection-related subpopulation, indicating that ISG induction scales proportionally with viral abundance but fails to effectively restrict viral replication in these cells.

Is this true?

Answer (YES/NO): NO